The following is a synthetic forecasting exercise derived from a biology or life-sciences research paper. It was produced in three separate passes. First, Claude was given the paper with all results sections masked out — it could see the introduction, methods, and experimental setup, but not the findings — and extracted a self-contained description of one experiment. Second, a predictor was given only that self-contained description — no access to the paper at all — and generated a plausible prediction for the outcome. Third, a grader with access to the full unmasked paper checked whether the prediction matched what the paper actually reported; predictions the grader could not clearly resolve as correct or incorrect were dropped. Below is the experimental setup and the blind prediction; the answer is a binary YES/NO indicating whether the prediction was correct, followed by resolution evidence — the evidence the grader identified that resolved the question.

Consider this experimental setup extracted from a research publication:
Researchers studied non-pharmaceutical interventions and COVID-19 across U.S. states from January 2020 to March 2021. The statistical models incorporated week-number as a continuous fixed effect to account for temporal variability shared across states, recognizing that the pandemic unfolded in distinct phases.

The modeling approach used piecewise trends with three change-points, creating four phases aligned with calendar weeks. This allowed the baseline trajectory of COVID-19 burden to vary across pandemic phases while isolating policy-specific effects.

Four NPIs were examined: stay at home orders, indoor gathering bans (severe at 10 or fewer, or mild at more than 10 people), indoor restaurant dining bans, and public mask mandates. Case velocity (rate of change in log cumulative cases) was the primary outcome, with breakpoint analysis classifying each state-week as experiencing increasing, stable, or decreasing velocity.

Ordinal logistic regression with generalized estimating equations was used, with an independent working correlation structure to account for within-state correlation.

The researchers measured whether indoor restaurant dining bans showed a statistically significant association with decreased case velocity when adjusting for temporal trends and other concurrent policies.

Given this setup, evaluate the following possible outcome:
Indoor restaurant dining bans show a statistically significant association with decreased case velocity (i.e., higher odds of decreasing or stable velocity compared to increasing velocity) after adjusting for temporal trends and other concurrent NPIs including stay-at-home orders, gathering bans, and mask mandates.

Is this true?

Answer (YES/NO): NO